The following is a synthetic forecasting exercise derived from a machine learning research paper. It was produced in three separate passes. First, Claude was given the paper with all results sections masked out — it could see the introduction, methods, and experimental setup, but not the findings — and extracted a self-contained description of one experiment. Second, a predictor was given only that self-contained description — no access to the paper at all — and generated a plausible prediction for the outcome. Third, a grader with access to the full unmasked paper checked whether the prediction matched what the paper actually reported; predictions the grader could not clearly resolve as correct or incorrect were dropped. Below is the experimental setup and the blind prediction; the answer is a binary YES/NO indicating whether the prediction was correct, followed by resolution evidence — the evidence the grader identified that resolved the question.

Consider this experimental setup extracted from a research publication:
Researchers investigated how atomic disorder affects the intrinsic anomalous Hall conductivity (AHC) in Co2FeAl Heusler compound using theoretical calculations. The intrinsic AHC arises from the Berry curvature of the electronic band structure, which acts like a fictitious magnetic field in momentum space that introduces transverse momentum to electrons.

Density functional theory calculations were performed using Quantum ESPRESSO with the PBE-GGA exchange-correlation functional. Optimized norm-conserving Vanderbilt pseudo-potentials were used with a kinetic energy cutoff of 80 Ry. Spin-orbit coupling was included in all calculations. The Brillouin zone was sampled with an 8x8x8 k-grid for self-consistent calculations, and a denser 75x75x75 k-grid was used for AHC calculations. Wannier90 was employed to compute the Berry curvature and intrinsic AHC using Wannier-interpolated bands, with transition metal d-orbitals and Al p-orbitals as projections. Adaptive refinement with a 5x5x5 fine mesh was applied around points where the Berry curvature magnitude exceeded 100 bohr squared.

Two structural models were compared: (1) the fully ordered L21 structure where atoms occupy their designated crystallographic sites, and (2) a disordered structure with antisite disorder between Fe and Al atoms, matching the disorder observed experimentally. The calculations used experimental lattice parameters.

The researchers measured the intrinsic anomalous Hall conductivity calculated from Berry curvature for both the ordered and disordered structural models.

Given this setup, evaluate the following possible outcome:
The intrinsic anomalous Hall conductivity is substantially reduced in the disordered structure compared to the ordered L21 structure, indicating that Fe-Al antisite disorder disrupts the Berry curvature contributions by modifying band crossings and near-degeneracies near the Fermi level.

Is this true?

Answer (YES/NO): NO